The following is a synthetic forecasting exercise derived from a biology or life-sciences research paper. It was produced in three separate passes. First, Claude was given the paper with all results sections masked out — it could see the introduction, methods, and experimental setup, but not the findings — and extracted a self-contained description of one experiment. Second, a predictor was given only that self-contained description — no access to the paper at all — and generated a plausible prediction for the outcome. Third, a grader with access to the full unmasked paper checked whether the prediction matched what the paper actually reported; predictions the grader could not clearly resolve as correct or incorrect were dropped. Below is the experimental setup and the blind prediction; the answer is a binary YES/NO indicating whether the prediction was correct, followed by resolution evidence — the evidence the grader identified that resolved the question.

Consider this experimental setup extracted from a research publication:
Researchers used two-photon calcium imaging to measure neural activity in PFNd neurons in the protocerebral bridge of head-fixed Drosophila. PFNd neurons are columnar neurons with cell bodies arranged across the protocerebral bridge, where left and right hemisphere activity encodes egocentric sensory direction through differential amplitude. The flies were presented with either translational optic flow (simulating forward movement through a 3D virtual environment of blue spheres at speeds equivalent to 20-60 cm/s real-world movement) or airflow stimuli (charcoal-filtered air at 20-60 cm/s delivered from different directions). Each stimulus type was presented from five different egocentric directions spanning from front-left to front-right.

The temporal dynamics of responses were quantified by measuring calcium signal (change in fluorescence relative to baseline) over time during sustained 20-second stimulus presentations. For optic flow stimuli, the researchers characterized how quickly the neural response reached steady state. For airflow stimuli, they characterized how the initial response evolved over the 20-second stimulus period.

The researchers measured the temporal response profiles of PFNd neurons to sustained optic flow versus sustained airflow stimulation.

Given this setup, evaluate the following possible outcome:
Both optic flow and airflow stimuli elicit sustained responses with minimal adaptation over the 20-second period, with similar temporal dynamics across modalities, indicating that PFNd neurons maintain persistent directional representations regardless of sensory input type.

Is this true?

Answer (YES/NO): NO